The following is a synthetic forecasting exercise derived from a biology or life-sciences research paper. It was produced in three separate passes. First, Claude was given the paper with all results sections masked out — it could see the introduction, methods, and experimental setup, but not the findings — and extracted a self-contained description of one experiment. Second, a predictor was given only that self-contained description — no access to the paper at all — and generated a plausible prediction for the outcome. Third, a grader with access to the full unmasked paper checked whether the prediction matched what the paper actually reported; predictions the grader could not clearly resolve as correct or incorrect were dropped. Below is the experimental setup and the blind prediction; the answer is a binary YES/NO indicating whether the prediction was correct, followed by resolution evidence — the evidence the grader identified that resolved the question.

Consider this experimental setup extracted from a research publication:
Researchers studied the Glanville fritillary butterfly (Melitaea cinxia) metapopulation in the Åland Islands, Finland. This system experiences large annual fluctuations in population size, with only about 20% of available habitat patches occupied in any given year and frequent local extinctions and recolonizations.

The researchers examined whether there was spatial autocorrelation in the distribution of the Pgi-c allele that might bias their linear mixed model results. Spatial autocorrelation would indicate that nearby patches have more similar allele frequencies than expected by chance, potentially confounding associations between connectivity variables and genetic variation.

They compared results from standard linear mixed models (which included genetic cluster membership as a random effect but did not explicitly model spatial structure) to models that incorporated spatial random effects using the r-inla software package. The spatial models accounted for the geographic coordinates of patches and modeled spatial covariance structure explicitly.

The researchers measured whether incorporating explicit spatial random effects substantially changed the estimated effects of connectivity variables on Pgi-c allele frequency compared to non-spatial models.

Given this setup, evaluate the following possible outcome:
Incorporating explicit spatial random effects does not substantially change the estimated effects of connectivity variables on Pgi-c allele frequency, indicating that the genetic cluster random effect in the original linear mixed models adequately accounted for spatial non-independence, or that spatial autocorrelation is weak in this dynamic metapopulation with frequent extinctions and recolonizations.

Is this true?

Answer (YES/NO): NO